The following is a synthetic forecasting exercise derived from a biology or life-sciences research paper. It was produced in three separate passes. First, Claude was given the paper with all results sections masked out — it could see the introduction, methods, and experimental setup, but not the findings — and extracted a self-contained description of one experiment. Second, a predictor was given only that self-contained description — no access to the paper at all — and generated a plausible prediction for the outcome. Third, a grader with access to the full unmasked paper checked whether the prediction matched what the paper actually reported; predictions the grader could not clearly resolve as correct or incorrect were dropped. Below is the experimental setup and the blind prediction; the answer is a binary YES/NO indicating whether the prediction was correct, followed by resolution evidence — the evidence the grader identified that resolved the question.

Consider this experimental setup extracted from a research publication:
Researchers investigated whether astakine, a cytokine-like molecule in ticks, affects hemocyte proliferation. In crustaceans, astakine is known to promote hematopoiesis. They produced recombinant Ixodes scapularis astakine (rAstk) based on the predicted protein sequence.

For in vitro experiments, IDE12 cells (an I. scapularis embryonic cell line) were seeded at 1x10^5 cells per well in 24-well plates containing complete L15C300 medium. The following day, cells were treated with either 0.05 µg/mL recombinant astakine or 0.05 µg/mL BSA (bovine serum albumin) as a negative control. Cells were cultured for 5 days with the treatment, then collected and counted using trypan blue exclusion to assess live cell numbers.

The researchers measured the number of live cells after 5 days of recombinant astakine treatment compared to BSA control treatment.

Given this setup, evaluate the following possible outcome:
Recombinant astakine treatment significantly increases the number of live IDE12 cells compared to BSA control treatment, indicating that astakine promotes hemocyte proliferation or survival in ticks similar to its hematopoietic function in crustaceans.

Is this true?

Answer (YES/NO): YES